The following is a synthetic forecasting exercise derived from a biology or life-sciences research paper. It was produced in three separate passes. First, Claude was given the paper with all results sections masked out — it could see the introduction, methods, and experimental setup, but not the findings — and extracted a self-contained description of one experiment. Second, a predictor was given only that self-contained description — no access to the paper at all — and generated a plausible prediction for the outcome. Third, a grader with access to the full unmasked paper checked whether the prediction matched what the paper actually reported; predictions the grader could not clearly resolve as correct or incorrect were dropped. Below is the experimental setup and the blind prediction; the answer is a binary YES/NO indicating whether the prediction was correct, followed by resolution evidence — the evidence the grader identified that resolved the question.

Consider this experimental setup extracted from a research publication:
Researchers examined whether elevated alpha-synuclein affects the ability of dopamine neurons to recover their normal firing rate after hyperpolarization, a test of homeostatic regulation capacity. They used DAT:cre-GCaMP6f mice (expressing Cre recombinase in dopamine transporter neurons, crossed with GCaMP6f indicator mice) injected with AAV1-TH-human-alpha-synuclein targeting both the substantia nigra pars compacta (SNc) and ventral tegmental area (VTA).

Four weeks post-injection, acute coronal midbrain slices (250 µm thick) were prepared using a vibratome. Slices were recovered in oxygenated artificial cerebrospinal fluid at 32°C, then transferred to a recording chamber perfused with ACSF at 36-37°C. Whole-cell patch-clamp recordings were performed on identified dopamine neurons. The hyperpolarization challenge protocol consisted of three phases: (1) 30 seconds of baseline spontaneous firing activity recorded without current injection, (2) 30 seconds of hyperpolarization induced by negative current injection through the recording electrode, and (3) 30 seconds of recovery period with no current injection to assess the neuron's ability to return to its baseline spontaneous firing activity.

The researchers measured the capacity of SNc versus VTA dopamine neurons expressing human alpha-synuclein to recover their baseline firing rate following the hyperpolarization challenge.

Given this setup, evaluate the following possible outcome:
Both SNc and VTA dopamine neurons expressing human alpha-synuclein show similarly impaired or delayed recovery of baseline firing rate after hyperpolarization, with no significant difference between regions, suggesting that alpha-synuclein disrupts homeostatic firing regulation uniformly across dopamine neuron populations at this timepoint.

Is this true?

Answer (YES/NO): NO